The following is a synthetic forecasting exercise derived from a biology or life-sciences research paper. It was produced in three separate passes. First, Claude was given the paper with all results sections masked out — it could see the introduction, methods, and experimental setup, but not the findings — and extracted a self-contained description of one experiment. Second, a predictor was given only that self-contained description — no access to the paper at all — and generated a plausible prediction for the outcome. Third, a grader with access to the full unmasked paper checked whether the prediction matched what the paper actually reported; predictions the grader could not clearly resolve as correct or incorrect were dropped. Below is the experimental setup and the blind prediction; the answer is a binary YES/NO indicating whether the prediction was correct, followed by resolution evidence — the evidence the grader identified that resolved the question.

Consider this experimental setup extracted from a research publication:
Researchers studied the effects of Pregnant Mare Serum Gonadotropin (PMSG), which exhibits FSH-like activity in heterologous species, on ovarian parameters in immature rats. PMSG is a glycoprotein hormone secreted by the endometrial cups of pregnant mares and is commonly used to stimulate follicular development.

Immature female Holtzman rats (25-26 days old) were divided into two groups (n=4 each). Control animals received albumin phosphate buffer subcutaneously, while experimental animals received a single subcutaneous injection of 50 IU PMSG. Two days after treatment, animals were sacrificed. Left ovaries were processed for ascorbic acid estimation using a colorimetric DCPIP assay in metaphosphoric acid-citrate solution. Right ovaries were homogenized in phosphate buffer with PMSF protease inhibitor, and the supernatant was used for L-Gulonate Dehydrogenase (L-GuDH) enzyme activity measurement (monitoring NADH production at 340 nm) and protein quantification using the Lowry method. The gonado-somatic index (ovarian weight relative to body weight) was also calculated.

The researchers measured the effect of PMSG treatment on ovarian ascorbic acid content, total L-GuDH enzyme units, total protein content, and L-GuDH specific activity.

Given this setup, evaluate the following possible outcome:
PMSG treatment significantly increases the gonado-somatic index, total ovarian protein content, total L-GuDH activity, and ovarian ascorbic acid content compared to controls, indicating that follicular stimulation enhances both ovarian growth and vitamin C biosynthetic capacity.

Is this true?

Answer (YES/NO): YES